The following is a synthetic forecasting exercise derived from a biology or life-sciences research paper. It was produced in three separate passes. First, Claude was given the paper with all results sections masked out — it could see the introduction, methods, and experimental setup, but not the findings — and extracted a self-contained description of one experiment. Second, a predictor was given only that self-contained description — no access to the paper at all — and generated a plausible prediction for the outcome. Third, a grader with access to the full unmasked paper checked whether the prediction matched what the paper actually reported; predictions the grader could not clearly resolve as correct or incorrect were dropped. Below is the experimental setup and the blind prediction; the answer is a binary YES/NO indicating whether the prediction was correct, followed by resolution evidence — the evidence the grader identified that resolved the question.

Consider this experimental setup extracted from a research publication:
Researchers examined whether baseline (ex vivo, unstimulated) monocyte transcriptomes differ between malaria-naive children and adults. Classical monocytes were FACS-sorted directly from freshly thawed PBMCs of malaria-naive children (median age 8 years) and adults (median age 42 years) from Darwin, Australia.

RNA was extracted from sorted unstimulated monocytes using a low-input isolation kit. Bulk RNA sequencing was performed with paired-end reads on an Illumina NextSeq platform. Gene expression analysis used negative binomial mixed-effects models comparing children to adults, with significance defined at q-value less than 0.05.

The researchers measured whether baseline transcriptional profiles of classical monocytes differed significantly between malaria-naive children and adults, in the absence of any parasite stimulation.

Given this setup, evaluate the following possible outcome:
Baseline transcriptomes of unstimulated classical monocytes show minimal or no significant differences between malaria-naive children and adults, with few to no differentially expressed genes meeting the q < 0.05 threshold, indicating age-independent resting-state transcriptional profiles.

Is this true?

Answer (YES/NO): NO